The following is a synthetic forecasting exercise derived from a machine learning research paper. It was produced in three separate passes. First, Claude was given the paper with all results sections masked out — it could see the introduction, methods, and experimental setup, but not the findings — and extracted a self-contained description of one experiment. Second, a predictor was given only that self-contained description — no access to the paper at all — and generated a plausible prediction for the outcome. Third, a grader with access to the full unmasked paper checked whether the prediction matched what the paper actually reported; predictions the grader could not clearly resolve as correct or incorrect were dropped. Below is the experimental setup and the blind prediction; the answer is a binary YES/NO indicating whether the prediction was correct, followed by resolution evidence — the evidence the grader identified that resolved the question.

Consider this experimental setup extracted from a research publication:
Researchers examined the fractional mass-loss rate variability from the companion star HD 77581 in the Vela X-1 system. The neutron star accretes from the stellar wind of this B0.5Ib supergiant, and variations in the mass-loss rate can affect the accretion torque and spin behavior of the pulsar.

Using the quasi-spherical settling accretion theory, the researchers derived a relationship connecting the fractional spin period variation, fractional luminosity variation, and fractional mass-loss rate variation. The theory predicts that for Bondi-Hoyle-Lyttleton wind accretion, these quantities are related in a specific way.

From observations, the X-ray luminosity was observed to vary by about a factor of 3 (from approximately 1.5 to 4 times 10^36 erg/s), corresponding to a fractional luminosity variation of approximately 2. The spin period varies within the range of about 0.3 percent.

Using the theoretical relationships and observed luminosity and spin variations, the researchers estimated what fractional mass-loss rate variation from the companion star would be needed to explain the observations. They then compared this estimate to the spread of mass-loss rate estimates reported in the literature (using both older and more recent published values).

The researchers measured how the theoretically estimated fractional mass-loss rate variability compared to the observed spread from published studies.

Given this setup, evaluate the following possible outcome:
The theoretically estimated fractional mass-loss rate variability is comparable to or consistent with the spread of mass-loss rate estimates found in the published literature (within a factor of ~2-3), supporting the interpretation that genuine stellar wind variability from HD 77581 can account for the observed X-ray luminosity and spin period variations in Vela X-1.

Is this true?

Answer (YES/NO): YES